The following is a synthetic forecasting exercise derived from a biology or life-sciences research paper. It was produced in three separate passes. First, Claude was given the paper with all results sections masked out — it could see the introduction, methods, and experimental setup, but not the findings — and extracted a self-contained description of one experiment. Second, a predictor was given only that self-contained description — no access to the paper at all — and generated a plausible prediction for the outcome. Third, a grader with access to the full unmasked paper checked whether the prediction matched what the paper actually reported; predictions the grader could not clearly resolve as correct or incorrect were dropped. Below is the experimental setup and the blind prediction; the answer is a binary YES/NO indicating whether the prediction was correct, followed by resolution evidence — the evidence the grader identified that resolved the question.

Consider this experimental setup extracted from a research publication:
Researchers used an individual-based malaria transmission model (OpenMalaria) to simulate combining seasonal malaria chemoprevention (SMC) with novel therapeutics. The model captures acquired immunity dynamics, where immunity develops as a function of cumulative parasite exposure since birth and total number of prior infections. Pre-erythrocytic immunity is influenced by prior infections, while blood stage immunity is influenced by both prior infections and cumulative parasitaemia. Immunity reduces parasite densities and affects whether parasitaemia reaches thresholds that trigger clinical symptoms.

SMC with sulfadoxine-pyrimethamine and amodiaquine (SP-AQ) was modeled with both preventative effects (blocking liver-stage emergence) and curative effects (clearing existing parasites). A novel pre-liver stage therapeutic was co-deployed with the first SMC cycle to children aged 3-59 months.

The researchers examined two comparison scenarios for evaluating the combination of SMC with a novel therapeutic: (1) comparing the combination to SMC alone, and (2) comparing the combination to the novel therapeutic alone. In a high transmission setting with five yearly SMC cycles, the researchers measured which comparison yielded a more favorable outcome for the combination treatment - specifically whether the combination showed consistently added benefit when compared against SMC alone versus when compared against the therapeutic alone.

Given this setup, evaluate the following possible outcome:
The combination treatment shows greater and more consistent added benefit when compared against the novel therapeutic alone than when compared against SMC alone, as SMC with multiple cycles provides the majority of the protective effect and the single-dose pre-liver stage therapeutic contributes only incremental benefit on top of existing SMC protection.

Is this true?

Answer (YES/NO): YES